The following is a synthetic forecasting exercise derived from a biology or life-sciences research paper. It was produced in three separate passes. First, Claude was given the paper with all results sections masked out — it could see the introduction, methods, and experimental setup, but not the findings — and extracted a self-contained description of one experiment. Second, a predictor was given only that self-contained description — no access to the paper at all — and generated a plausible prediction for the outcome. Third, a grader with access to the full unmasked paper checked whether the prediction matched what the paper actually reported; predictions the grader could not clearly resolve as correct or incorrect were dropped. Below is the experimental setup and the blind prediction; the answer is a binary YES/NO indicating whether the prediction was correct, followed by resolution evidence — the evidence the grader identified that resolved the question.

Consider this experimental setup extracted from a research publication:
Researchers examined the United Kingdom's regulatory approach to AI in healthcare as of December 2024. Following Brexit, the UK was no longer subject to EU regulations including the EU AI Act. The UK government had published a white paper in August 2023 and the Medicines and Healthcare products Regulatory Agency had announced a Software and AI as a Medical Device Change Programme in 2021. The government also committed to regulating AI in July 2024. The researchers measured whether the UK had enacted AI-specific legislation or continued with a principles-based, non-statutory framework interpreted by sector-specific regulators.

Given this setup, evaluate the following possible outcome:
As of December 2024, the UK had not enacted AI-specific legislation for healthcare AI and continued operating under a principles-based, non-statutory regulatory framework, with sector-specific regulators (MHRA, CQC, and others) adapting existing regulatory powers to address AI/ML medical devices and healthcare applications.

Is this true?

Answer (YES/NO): YES